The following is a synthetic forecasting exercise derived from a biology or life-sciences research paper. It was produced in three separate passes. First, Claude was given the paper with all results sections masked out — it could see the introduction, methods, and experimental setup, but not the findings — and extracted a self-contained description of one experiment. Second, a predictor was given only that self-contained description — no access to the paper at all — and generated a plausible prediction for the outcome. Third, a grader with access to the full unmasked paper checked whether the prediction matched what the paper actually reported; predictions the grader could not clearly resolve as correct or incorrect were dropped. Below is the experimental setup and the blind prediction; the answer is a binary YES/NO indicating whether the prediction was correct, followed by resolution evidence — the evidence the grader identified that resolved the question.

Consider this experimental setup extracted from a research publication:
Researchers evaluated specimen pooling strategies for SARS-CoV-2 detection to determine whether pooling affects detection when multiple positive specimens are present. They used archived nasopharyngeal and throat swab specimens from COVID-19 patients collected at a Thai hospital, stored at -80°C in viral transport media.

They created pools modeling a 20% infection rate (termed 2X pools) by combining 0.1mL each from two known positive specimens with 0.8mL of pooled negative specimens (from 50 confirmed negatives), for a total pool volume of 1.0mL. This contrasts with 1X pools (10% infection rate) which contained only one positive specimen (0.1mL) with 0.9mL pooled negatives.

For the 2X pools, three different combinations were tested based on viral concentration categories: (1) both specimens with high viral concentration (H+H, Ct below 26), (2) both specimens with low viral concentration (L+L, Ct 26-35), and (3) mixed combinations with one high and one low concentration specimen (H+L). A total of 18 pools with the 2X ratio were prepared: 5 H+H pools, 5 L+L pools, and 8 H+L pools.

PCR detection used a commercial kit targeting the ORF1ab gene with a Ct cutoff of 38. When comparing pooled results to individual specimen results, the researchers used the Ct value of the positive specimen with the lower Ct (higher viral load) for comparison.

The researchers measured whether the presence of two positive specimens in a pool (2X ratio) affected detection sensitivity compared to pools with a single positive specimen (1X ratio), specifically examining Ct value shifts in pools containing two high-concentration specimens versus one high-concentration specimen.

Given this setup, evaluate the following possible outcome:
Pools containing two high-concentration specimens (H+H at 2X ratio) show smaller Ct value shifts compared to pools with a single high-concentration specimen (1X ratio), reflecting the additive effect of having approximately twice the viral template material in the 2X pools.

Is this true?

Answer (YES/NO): NO